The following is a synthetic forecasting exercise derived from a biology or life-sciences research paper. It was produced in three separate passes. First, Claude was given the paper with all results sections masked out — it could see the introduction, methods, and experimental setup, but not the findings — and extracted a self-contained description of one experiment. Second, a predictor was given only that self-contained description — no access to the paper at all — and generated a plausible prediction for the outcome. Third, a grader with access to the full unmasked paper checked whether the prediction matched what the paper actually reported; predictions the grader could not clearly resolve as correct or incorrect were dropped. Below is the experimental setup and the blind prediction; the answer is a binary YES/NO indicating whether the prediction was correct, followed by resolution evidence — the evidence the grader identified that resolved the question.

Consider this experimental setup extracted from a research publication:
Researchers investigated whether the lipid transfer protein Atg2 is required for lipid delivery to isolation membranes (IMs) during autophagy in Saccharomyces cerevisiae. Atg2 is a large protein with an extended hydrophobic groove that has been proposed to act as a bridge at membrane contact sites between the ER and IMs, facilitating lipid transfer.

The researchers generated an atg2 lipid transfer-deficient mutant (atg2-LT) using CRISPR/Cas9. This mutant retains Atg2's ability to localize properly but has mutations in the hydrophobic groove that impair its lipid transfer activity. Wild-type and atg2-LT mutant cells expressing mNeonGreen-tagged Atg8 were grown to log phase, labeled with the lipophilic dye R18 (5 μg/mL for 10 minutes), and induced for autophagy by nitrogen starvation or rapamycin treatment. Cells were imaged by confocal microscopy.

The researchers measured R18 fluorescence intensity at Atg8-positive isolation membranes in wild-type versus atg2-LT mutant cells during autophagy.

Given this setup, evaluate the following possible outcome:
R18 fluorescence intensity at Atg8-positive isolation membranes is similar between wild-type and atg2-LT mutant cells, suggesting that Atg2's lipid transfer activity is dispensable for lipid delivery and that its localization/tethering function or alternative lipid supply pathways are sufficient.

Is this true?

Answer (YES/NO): NO